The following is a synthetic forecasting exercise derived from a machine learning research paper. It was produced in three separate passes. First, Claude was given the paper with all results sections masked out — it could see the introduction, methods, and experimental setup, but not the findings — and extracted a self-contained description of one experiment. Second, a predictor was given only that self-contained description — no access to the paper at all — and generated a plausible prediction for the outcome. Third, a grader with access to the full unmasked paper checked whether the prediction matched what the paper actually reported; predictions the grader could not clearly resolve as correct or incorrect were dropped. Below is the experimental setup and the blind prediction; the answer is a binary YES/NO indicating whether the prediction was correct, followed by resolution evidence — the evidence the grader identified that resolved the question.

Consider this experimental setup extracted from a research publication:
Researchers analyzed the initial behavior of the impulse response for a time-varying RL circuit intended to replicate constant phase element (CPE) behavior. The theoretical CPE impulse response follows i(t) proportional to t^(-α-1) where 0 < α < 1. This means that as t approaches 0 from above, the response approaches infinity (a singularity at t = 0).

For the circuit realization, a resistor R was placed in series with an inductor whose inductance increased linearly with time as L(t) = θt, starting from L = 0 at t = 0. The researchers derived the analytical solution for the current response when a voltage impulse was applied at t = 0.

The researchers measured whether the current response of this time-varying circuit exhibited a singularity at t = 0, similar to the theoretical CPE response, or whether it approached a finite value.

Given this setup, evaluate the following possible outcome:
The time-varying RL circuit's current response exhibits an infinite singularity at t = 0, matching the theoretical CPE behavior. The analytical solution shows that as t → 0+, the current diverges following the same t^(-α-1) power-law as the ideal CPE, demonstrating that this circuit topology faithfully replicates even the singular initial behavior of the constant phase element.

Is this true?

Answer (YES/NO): YES